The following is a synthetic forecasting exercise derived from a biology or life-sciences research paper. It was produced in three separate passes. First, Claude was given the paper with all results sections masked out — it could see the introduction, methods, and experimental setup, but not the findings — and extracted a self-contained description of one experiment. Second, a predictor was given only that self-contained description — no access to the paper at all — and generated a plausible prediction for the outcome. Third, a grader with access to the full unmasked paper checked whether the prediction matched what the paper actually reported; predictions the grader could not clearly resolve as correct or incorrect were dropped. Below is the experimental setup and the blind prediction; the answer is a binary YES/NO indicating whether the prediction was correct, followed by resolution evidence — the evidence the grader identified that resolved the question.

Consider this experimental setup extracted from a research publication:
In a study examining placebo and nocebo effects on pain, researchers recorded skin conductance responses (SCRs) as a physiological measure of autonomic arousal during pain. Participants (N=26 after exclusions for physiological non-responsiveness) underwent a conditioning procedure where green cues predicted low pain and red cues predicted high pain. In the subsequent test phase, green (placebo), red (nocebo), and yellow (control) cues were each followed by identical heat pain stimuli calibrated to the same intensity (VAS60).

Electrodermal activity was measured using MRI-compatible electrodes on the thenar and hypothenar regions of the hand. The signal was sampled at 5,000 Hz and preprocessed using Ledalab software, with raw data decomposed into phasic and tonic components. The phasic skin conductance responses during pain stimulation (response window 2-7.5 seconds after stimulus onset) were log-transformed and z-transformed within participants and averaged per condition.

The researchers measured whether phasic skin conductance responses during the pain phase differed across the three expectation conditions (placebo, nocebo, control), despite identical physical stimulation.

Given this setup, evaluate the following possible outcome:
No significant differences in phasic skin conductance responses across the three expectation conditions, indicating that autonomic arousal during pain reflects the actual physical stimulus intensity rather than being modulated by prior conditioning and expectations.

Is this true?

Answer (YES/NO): NO